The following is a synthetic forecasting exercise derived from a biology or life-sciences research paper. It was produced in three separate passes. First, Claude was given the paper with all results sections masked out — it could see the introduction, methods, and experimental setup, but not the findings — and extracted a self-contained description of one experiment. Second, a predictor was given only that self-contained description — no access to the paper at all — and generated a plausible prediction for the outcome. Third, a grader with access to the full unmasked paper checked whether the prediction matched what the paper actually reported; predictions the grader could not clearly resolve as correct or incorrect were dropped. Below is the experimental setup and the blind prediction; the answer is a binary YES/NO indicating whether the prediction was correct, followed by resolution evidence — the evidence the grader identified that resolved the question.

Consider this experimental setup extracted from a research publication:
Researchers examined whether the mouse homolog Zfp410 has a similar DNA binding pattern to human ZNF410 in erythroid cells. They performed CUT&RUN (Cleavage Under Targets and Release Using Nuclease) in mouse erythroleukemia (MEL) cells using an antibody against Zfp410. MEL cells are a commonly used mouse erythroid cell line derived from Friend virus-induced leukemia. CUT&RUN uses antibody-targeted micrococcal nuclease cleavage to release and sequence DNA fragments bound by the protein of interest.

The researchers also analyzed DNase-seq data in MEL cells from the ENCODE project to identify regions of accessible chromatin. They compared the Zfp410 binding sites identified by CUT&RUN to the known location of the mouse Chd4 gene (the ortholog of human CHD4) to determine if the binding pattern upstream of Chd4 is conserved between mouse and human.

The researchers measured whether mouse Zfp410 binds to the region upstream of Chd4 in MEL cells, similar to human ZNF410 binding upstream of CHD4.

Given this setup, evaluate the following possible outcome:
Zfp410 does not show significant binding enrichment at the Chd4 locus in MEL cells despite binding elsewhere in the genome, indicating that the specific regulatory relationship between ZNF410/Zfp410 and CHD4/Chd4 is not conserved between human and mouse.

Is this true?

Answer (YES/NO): NO